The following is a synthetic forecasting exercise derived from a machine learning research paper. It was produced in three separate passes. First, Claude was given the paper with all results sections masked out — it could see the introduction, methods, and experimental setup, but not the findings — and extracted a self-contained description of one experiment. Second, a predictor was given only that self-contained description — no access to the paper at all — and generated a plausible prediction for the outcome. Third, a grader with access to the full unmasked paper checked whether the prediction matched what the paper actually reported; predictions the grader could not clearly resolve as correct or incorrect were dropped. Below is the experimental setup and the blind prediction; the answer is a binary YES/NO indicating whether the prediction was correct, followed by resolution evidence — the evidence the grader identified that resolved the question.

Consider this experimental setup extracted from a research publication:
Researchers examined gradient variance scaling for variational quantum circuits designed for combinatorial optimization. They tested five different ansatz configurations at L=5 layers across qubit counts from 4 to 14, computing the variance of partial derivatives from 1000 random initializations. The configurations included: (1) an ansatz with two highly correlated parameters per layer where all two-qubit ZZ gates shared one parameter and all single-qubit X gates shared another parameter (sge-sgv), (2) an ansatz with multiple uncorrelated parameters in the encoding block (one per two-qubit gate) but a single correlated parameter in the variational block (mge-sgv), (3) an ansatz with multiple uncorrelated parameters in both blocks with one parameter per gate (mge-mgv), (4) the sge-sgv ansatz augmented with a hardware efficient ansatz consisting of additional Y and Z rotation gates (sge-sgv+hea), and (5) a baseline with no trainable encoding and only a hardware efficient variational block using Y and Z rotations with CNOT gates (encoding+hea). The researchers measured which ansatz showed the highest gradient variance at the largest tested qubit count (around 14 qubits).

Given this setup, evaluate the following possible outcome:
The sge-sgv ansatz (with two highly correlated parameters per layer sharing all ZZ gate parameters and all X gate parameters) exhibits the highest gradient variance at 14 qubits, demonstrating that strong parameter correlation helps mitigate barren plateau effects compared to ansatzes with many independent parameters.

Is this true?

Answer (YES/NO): YES